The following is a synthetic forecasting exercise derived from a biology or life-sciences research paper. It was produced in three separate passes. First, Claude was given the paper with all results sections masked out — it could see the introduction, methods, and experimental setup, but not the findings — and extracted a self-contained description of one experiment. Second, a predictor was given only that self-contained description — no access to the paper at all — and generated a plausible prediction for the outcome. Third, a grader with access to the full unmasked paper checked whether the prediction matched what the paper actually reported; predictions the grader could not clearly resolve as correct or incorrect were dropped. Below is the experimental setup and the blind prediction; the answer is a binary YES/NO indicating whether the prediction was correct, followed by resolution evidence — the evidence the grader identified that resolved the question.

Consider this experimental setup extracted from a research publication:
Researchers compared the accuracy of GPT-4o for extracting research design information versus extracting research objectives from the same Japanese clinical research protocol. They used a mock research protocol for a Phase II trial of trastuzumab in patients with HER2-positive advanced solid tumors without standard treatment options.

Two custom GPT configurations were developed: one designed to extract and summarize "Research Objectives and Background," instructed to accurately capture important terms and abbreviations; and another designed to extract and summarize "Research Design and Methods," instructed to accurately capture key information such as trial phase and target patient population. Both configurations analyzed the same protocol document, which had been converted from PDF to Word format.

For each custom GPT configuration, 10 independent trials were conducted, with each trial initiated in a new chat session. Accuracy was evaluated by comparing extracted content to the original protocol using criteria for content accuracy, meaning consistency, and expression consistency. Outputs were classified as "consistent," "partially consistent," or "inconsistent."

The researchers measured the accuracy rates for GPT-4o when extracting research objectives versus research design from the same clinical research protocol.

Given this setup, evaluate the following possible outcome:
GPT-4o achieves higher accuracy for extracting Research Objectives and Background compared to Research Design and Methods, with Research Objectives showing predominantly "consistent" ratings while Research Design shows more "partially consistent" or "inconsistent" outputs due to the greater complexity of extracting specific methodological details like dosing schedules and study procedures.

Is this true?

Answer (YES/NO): NO